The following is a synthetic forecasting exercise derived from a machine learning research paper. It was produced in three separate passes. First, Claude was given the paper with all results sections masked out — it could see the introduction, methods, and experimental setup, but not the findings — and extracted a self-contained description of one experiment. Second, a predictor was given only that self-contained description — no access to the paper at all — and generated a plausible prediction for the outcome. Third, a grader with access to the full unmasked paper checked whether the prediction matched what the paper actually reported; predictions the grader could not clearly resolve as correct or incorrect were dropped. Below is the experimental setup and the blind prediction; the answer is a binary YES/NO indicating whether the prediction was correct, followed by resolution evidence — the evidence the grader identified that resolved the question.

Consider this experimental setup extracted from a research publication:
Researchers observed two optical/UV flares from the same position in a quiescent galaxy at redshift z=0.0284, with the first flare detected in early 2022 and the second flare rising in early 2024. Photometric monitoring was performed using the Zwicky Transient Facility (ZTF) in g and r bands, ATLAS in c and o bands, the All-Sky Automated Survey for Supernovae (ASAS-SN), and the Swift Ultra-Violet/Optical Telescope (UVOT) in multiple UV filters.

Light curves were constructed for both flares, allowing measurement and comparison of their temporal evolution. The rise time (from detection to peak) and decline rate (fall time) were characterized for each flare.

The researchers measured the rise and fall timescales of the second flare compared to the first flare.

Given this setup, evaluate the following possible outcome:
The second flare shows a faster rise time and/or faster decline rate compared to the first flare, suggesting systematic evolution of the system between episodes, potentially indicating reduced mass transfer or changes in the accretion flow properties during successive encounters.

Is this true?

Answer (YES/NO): NO